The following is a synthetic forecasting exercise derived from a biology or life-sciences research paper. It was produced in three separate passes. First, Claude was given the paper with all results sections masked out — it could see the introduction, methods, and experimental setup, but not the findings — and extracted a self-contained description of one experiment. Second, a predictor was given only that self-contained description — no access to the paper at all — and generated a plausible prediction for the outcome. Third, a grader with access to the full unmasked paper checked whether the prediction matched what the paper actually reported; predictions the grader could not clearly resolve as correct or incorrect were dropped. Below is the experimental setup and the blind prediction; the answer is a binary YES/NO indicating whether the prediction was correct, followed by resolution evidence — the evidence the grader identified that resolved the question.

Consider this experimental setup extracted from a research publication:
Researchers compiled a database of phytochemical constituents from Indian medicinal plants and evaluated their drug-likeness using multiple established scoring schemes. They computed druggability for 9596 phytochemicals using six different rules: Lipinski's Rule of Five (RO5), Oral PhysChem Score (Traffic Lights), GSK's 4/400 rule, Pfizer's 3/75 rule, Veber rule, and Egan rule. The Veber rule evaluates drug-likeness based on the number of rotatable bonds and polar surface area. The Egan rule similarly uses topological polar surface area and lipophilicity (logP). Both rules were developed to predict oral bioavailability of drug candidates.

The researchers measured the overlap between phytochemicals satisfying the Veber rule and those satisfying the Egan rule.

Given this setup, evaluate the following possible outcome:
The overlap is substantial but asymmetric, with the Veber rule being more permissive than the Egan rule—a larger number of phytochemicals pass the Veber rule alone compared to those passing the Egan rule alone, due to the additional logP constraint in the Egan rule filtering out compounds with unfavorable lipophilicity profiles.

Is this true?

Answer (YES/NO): NO